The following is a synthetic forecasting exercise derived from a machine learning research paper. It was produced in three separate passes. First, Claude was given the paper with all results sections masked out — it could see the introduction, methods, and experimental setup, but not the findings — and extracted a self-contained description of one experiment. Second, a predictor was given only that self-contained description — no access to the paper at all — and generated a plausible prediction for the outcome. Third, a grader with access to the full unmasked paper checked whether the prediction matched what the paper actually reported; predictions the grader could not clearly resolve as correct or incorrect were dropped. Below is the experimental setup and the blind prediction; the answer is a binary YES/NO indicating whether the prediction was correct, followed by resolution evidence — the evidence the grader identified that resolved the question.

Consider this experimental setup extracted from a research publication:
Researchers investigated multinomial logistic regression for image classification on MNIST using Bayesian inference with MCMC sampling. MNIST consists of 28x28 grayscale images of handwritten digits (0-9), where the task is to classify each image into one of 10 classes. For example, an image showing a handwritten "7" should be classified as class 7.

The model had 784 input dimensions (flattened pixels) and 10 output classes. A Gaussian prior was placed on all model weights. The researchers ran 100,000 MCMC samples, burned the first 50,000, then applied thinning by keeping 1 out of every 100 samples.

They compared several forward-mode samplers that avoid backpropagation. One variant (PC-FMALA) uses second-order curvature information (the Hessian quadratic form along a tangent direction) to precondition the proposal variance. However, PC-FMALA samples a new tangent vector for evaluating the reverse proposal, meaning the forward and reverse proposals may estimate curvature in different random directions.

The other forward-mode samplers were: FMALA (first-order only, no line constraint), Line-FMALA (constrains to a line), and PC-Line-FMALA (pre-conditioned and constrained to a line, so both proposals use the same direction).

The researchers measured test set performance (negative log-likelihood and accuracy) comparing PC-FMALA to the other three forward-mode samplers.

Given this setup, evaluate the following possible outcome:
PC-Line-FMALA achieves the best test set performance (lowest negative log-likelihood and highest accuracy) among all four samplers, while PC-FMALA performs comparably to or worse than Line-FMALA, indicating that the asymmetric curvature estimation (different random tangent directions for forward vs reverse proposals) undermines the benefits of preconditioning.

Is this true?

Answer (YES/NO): YES